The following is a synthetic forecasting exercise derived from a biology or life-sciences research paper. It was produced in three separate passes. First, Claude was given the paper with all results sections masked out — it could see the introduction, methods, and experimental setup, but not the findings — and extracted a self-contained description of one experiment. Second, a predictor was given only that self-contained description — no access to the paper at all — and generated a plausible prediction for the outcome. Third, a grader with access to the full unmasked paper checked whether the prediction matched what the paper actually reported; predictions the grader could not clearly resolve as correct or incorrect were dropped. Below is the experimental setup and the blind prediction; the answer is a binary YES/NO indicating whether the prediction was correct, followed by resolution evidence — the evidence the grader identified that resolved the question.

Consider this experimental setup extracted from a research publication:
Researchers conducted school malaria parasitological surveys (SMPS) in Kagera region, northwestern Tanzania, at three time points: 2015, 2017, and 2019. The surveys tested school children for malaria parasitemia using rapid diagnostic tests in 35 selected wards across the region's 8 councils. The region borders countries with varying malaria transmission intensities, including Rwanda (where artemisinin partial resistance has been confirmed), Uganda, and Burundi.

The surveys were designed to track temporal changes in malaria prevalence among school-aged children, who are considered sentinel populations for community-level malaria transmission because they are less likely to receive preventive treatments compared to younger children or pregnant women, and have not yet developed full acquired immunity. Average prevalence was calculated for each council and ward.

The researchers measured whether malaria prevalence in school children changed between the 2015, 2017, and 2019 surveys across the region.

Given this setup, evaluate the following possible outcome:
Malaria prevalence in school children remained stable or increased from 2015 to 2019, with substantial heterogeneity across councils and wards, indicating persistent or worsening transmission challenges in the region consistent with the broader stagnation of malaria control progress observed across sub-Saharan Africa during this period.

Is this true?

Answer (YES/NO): YES